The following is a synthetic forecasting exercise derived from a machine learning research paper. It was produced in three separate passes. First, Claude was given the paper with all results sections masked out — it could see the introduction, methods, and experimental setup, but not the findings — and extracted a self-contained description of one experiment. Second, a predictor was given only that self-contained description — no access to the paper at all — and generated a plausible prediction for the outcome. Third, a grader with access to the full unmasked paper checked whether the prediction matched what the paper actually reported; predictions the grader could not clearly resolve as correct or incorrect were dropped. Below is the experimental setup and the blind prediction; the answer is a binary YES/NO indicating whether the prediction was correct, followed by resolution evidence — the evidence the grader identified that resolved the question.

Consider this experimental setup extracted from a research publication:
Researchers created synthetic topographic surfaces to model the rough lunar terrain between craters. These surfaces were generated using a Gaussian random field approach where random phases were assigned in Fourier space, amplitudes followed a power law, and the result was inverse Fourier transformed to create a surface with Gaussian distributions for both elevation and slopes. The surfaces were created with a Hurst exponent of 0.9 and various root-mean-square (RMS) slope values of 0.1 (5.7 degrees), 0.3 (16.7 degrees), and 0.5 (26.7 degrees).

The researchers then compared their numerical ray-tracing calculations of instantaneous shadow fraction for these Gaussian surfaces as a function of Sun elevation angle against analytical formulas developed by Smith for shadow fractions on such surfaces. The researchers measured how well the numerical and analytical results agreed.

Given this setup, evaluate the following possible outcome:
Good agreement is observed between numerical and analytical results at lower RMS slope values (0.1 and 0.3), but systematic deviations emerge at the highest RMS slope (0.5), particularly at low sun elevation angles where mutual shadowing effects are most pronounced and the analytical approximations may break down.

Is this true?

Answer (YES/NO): NO